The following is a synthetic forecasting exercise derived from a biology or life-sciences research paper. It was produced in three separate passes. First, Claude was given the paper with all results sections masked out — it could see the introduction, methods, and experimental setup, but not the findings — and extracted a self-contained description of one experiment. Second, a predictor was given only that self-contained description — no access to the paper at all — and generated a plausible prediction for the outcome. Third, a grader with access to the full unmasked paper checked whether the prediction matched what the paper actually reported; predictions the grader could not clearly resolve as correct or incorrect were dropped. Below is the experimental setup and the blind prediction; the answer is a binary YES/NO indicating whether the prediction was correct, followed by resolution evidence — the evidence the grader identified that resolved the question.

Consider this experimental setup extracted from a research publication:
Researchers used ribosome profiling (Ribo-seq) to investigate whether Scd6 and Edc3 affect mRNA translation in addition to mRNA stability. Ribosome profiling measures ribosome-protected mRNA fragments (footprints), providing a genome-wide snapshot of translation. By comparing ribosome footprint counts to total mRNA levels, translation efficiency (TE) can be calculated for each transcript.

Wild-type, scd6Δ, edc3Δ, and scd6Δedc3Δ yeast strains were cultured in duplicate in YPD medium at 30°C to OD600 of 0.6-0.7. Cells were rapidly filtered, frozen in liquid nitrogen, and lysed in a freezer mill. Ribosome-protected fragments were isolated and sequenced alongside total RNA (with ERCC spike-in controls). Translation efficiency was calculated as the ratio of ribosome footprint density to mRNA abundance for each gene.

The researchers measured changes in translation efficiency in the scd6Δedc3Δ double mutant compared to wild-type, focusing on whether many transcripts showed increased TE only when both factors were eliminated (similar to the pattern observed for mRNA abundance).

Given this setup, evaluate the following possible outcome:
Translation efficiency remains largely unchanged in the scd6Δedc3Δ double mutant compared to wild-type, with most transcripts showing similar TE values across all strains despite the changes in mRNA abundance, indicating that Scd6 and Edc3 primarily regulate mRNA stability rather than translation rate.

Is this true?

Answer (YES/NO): NO